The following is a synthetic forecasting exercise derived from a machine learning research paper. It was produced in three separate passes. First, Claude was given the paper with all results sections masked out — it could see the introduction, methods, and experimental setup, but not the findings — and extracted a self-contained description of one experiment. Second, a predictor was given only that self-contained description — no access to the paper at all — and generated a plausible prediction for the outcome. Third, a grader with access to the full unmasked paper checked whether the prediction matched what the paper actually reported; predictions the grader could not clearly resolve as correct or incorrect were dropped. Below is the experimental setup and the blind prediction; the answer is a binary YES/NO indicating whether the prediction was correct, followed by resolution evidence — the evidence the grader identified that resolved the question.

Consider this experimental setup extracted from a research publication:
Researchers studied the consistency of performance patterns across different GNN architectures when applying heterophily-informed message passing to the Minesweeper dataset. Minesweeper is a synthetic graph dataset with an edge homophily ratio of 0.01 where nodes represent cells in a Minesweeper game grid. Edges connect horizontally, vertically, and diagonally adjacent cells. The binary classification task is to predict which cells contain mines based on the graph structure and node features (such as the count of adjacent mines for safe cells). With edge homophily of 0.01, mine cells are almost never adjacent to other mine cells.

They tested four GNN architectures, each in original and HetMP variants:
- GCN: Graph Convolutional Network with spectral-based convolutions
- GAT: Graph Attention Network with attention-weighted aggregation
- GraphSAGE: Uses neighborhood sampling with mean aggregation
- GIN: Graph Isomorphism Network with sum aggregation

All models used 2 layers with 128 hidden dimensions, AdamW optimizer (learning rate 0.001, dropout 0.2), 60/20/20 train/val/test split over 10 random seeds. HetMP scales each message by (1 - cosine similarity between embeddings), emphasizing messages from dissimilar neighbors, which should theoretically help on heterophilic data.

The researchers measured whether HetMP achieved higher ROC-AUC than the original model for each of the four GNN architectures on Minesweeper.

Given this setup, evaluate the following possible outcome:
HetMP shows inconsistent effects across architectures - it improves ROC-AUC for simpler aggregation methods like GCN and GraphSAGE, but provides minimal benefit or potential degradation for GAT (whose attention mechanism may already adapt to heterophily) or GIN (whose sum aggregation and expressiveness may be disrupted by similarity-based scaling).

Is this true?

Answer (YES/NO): NO